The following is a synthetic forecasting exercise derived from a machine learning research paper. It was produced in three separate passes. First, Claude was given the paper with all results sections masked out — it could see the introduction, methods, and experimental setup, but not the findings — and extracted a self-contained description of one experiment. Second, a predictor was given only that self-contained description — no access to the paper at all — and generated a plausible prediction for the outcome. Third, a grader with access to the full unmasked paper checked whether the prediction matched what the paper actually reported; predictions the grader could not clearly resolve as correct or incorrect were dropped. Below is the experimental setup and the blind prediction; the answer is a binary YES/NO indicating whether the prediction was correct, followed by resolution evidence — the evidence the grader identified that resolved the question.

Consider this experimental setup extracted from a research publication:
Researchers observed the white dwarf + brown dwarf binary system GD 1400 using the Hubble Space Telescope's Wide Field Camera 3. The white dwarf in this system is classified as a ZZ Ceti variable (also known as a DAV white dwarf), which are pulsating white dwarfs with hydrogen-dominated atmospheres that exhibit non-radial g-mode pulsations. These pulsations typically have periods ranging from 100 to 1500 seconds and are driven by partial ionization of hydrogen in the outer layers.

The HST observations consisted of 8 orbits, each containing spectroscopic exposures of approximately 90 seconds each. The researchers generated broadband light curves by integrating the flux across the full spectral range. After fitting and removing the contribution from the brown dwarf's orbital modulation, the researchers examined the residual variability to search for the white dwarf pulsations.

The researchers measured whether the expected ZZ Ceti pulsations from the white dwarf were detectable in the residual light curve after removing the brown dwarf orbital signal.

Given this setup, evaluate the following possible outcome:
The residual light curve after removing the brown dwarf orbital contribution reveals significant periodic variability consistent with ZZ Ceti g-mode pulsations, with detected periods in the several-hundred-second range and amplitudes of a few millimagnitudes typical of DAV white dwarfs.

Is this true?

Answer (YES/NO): NO